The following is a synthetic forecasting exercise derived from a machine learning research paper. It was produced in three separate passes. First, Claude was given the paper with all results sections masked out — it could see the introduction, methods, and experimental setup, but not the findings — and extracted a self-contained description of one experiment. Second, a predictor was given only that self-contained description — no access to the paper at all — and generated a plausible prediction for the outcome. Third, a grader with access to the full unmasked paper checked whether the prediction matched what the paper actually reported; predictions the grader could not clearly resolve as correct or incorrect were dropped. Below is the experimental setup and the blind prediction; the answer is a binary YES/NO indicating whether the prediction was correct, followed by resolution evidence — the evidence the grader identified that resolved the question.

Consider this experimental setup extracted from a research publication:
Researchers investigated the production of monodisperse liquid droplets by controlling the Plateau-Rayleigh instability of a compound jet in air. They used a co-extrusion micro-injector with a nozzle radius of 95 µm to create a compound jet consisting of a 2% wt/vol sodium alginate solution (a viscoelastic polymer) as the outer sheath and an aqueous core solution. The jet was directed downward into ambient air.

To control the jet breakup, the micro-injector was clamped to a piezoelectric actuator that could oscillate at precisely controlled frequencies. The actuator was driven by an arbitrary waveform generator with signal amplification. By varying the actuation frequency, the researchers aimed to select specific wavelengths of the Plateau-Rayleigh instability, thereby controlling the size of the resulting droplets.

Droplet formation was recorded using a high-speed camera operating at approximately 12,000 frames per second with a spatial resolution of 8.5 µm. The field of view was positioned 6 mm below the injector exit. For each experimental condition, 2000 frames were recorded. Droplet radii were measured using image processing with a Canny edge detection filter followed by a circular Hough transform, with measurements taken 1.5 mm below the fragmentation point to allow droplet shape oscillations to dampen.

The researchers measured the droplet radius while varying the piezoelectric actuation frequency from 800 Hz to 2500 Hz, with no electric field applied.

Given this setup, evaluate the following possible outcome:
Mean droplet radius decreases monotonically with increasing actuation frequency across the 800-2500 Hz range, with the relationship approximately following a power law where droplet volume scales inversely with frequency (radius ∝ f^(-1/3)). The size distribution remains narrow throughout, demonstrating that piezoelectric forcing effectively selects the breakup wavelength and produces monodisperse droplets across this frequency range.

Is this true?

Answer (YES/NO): NO